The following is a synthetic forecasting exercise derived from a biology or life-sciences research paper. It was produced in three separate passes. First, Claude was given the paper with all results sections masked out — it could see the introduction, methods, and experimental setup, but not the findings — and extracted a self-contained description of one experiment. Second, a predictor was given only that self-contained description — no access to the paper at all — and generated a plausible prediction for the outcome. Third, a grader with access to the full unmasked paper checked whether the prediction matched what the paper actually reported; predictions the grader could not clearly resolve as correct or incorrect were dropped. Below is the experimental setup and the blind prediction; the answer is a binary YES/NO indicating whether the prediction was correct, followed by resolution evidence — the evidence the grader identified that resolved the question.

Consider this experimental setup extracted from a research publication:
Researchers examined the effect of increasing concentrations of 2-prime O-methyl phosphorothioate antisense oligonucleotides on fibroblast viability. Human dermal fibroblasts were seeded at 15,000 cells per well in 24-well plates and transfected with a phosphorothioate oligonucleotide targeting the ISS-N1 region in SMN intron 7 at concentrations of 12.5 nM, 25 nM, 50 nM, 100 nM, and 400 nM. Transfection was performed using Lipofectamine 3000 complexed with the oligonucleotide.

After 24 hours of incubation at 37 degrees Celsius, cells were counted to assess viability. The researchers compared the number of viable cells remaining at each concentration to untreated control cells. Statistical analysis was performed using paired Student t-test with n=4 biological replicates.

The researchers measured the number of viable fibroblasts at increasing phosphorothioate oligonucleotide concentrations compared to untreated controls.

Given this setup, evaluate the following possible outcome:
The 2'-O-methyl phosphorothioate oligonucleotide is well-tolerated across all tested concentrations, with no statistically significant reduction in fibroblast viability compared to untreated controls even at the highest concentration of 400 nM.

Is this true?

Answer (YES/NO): NO